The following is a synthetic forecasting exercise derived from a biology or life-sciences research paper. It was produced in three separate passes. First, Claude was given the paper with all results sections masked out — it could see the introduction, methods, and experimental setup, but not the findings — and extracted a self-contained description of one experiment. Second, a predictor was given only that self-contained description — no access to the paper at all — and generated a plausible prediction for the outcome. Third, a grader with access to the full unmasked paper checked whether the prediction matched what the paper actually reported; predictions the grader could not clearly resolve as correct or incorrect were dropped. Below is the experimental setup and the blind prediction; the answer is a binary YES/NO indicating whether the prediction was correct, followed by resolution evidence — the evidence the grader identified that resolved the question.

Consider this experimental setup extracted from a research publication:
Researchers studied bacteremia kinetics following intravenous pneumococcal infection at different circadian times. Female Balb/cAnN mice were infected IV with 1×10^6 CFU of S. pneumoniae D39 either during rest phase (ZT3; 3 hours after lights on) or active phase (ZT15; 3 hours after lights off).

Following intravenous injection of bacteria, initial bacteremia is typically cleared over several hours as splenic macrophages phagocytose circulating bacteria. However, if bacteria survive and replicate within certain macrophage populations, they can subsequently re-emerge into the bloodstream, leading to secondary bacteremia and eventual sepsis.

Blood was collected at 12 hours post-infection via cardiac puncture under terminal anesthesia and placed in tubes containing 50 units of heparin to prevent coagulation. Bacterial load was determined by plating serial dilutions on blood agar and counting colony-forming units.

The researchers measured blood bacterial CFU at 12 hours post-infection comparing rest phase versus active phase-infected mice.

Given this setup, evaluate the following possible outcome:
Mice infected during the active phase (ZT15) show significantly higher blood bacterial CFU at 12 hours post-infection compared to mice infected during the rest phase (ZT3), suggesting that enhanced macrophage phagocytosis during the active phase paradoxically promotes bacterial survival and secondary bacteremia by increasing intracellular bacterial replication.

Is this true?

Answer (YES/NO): YES